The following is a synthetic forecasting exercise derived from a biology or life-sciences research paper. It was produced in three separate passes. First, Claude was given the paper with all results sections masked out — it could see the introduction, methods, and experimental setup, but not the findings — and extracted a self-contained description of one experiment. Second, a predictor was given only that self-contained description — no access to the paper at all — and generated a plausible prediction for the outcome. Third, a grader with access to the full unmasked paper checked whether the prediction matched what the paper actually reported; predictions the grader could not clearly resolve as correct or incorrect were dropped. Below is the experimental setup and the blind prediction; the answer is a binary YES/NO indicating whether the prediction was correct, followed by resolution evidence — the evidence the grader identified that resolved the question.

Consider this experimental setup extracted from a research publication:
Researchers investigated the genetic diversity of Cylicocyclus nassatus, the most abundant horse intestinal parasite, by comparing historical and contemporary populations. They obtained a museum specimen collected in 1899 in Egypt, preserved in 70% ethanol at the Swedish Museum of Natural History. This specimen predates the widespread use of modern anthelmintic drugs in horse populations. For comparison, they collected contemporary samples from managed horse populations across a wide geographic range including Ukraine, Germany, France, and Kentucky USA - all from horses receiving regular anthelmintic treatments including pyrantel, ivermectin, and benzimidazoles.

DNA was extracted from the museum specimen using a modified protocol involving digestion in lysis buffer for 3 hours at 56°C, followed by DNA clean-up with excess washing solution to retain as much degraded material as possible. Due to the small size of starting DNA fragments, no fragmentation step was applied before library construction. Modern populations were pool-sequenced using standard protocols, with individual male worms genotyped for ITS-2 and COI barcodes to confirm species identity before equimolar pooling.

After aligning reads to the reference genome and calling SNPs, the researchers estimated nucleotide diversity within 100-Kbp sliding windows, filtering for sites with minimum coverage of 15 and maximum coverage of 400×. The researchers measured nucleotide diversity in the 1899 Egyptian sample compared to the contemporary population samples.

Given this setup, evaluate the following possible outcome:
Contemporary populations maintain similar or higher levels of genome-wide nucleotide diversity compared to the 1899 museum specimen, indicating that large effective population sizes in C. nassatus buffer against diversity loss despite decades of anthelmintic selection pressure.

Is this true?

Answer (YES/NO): NO